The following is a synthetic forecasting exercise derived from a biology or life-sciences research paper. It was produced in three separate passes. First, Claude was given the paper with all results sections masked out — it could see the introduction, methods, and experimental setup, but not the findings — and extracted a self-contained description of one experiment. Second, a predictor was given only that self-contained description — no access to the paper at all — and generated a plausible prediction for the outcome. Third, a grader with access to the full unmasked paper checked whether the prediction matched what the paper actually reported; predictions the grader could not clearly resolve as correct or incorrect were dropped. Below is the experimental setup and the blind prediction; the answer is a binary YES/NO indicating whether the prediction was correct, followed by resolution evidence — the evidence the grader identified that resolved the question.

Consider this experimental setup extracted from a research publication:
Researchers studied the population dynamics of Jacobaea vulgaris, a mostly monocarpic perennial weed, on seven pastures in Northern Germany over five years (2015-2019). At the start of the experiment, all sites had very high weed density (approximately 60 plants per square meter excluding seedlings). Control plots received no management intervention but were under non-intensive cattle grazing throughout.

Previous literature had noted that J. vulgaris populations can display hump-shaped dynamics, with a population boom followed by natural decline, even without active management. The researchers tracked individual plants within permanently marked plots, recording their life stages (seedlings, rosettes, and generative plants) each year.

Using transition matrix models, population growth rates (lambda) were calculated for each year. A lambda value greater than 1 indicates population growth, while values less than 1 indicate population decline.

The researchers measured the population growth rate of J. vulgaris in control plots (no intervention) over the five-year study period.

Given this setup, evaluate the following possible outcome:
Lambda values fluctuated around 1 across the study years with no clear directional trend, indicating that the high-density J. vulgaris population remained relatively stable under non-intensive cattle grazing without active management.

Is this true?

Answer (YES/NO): YES